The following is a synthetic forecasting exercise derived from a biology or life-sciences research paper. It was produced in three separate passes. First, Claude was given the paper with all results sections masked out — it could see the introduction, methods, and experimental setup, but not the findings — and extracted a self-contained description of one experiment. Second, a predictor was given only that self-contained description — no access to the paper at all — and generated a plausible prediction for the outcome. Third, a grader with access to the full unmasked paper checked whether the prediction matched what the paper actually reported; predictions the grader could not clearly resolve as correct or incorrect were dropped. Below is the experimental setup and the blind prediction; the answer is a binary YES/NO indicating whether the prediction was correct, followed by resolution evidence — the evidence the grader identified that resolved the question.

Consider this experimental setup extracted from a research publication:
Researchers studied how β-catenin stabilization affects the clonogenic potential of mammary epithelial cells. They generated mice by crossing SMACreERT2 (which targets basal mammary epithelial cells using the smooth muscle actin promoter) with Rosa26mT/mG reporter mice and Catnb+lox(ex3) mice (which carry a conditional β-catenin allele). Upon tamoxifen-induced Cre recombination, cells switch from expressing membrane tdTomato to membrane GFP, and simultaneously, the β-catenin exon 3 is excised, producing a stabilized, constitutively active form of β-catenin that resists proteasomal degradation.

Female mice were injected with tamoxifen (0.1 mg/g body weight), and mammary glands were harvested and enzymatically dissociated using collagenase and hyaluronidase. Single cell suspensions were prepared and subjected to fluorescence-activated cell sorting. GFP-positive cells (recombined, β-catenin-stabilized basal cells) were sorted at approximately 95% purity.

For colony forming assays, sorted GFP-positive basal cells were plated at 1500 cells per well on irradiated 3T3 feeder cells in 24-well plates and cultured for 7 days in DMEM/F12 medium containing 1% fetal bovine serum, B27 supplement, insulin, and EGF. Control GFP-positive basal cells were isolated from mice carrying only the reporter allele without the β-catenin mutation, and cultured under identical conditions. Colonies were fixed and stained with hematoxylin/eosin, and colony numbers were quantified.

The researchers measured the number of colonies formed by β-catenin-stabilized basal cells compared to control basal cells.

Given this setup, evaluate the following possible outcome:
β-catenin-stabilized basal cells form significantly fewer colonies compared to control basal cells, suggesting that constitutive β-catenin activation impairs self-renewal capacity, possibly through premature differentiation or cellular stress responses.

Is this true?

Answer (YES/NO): NO